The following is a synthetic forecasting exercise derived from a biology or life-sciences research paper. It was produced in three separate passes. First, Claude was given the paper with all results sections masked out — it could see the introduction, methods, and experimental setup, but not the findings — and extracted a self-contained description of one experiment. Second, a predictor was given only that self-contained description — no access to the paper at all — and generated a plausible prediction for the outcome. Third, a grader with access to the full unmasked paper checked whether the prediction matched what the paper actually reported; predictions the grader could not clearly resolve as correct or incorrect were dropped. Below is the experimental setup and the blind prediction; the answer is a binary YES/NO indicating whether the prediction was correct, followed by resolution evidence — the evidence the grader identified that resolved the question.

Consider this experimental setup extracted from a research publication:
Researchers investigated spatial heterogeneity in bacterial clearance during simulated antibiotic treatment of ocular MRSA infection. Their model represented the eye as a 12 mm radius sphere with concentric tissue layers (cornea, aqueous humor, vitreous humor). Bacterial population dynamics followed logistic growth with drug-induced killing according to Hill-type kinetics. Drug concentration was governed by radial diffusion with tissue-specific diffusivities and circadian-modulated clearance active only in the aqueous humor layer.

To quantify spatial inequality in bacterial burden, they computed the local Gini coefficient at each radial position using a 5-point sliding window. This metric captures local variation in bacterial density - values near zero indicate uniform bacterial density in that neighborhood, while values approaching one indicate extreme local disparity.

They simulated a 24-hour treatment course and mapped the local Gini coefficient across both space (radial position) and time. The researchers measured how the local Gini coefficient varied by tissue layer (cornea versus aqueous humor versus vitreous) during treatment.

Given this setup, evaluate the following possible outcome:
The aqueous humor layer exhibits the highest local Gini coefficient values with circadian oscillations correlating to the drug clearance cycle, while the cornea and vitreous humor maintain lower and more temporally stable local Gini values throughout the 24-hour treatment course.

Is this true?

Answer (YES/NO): NO